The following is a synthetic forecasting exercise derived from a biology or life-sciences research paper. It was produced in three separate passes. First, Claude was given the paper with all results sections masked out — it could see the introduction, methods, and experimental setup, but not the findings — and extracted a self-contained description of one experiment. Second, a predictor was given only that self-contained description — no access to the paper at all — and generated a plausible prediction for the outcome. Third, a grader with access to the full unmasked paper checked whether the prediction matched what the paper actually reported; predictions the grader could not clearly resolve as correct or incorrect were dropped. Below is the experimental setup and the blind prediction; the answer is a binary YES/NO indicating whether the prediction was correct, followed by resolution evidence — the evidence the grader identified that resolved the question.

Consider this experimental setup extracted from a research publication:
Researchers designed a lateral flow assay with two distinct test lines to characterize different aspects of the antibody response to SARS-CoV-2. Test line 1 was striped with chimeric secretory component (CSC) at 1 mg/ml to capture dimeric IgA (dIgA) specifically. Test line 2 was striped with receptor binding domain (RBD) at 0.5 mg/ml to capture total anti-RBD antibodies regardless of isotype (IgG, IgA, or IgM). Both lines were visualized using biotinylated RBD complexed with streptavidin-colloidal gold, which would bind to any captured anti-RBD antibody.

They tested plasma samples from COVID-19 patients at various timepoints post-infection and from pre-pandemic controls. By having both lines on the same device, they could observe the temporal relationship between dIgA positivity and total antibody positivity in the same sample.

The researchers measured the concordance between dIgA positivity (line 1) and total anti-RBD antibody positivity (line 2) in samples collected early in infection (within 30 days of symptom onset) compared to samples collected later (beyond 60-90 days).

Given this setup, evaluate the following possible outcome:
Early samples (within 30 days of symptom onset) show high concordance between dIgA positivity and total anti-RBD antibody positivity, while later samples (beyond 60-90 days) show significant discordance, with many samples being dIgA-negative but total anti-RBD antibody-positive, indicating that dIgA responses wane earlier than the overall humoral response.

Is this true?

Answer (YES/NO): YES